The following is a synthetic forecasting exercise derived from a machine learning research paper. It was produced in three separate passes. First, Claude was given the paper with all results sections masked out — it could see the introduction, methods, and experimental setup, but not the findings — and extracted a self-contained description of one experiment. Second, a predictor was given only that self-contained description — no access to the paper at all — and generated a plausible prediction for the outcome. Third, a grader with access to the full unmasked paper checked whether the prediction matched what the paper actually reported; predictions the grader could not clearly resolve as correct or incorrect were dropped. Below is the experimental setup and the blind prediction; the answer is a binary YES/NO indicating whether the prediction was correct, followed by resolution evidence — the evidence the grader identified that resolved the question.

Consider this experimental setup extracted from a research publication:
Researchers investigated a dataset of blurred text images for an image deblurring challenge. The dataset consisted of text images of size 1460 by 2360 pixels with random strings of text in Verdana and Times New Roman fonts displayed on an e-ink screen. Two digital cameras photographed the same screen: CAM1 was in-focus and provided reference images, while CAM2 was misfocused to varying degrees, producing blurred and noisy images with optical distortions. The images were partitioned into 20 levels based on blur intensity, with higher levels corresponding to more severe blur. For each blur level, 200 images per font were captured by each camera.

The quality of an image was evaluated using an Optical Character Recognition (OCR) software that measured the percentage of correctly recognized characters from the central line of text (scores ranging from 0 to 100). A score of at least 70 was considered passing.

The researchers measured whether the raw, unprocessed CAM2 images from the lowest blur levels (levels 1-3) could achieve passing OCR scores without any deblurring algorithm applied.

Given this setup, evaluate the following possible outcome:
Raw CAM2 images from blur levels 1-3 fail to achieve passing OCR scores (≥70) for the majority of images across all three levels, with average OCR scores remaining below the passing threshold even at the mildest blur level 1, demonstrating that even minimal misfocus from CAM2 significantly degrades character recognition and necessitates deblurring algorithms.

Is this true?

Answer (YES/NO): NO